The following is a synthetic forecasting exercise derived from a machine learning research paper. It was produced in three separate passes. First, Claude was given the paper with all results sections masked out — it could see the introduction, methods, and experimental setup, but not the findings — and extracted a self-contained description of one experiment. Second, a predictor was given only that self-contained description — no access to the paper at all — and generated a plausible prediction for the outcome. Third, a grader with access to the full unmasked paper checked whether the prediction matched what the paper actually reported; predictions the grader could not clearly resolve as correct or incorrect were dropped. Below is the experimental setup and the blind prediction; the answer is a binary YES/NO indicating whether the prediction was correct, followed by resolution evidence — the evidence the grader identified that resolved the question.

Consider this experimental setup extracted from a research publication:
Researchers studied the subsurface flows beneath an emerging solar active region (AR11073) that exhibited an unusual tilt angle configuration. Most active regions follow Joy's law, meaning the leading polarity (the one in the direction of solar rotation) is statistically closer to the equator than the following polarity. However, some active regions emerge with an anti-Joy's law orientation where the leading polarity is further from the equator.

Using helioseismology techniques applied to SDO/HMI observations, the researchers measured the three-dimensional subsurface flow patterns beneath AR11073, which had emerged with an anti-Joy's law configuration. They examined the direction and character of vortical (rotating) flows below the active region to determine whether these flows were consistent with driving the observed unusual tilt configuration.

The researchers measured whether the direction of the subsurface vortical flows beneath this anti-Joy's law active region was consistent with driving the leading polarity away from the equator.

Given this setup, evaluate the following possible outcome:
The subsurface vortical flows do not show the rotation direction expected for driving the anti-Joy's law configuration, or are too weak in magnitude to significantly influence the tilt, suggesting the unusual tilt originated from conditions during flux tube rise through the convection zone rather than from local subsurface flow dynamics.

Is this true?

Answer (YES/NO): NO